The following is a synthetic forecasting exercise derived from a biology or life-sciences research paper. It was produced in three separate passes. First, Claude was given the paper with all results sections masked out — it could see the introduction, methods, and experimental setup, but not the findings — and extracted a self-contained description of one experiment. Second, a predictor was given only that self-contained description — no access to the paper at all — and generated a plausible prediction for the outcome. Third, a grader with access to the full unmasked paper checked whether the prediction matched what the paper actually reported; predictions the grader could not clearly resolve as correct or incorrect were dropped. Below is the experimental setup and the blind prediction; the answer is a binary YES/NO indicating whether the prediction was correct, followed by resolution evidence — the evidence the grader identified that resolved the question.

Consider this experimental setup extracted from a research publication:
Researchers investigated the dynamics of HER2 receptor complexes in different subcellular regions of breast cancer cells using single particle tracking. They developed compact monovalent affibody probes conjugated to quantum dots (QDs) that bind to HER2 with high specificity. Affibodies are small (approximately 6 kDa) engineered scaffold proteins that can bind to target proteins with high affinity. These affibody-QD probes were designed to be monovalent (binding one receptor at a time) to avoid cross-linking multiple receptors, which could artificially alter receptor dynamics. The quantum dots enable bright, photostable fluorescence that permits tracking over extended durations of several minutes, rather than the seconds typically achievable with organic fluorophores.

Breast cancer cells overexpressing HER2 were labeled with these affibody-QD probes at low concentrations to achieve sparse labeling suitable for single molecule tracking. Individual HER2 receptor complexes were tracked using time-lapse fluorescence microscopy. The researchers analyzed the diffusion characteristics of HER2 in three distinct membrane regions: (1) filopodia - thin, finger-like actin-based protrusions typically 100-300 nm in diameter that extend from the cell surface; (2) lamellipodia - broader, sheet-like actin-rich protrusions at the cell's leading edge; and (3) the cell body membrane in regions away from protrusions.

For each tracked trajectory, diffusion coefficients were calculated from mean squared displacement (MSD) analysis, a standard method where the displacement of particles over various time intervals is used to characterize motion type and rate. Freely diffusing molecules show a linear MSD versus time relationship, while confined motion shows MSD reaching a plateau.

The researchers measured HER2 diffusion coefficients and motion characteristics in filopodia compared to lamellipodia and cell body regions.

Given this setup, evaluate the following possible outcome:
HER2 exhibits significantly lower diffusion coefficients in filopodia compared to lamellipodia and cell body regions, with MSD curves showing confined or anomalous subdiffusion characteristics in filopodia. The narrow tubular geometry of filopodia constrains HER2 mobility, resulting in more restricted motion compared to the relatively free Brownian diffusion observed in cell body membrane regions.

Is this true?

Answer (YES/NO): NO